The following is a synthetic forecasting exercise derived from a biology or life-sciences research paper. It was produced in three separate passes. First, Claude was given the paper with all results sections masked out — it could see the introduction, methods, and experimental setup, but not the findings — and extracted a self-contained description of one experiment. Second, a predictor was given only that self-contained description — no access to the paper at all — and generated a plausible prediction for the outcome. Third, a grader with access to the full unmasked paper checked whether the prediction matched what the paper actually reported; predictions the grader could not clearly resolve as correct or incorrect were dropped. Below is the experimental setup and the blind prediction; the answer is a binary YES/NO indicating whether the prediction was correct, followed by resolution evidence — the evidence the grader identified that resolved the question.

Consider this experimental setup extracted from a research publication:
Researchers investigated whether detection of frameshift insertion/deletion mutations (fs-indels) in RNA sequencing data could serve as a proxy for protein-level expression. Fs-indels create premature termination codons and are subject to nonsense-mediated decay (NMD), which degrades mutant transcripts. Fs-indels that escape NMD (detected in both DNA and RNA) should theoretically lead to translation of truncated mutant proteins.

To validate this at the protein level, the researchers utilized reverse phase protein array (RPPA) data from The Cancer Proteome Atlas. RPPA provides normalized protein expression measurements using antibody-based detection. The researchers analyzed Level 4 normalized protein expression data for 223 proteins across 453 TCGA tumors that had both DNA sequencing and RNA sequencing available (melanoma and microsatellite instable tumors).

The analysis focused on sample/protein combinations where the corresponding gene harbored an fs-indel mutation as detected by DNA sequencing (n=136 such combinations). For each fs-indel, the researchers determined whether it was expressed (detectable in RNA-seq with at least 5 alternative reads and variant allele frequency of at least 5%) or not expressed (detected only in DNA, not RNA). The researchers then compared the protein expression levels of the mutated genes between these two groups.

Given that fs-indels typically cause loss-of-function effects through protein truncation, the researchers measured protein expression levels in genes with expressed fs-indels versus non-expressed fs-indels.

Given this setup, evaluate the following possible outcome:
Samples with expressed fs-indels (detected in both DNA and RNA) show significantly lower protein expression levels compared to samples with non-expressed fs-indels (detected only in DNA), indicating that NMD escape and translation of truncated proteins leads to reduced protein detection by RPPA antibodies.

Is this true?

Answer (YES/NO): NO